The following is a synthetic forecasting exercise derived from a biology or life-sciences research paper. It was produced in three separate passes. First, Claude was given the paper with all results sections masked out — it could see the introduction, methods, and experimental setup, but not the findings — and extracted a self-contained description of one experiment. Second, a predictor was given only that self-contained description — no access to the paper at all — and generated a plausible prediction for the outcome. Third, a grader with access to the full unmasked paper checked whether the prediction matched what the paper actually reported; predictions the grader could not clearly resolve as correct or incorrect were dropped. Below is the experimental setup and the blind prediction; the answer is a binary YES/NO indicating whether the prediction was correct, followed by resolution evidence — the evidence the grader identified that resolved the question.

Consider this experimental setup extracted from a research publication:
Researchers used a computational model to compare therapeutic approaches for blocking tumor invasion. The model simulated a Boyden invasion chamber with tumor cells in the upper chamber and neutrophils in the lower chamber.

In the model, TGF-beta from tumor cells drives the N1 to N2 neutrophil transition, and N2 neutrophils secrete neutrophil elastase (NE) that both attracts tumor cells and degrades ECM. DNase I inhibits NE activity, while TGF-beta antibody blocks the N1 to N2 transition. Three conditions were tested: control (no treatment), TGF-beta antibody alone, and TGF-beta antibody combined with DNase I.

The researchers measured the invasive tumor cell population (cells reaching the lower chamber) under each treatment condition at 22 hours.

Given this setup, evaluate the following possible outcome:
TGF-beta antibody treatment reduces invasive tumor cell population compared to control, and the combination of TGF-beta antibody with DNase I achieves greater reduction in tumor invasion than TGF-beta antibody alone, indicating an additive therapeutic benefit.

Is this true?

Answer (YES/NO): YES